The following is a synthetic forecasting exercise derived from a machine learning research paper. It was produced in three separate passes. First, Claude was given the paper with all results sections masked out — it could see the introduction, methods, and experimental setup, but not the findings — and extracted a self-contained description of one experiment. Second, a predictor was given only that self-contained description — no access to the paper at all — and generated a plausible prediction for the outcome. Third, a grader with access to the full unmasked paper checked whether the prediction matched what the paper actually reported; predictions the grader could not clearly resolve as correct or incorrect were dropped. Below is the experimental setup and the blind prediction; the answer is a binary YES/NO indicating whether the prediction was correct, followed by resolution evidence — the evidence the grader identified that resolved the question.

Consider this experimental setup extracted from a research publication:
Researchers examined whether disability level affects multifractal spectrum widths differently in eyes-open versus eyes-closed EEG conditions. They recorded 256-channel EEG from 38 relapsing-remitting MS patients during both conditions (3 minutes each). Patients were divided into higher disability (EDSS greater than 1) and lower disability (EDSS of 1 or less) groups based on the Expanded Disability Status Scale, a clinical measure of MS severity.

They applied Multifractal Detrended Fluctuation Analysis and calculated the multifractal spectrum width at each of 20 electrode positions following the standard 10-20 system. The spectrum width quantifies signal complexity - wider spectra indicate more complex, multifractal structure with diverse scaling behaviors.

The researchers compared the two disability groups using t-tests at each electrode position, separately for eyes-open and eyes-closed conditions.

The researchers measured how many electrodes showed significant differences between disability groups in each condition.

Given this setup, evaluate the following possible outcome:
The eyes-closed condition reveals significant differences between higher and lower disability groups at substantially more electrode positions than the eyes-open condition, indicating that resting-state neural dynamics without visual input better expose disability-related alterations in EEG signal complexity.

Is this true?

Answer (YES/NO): YES